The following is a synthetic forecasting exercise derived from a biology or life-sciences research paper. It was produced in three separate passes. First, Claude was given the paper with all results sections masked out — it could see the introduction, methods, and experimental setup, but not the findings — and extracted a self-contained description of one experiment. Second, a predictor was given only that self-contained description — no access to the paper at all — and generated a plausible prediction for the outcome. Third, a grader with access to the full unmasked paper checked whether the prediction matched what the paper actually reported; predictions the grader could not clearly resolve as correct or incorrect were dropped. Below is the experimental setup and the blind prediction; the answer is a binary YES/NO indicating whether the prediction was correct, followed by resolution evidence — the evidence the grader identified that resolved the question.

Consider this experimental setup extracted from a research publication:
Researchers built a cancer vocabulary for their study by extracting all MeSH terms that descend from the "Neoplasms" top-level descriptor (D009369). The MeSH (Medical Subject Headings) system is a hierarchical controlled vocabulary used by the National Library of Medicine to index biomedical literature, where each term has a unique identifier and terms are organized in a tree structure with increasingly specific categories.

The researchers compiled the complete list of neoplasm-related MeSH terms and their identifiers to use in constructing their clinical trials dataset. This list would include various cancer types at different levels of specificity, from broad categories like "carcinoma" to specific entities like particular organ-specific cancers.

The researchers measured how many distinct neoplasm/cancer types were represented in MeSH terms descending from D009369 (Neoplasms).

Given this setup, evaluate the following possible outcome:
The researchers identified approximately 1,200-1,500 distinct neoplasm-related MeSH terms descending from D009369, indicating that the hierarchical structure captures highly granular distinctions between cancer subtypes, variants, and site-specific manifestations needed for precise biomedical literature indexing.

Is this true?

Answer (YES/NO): NO